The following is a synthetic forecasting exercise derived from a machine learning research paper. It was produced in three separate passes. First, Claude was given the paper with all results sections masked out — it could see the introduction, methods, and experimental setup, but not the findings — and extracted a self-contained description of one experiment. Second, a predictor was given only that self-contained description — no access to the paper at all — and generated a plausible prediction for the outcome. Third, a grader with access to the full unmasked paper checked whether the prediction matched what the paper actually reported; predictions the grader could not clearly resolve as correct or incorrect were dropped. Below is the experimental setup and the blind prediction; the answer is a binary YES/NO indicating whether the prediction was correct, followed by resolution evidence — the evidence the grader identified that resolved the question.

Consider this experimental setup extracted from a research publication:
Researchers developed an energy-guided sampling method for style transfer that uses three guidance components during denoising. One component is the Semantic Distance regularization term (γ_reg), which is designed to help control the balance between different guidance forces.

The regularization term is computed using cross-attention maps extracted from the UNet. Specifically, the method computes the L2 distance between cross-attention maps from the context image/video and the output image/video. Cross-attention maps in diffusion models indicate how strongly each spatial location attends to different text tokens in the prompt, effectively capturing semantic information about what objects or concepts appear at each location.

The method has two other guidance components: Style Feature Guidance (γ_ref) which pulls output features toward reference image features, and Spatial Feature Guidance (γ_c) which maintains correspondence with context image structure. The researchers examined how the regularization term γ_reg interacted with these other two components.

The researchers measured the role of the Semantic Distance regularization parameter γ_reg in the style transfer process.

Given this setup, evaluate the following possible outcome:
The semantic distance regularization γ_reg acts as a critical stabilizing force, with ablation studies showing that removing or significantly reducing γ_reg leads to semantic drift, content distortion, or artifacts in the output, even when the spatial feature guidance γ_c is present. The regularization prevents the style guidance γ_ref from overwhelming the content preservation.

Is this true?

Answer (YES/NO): NO